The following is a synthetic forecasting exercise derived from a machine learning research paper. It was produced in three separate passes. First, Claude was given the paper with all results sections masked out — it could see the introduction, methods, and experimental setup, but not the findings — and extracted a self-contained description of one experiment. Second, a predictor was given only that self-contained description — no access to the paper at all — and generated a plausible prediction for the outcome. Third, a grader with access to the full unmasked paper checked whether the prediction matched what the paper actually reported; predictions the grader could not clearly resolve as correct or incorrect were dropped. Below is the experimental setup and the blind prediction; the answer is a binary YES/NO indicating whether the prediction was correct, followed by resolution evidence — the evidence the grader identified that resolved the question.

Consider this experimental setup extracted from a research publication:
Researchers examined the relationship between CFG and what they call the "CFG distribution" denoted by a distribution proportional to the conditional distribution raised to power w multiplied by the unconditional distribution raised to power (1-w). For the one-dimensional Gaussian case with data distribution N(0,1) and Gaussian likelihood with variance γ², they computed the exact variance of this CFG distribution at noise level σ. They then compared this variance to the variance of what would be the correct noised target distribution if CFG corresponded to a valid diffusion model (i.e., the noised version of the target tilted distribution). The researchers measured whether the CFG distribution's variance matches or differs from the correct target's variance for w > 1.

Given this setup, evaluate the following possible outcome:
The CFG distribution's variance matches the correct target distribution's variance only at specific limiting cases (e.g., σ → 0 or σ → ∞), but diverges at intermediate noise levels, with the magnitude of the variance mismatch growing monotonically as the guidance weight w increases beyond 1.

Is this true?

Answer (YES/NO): NO